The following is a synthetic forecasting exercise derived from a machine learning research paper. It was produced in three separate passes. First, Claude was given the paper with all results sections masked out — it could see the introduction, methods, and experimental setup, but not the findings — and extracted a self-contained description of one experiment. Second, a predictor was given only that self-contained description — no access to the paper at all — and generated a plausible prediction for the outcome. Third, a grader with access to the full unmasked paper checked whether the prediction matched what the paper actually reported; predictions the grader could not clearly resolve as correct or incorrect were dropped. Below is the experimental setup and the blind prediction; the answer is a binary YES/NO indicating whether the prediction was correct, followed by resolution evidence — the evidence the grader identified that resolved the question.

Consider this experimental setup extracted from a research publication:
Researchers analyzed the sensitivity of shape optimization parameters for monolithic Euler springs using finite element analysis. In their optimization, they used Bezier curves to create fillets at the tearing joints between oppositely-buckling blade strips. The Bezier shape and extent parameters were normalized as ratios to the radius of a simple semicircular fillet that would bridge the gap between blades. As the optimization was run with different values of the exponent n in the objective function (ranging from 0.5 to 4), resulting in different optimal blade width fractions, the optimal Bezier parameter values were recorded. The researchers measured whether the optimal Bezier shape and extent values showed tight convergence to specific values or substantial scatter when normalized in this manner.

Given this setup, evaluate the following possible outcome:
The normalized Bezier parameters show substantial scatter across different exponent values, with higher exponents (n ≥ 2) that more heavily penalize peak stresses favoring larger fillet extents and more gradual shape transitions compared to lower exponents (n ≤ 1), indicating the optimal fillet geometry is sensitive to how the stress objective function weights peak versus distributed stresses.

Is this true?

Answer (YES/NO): NO